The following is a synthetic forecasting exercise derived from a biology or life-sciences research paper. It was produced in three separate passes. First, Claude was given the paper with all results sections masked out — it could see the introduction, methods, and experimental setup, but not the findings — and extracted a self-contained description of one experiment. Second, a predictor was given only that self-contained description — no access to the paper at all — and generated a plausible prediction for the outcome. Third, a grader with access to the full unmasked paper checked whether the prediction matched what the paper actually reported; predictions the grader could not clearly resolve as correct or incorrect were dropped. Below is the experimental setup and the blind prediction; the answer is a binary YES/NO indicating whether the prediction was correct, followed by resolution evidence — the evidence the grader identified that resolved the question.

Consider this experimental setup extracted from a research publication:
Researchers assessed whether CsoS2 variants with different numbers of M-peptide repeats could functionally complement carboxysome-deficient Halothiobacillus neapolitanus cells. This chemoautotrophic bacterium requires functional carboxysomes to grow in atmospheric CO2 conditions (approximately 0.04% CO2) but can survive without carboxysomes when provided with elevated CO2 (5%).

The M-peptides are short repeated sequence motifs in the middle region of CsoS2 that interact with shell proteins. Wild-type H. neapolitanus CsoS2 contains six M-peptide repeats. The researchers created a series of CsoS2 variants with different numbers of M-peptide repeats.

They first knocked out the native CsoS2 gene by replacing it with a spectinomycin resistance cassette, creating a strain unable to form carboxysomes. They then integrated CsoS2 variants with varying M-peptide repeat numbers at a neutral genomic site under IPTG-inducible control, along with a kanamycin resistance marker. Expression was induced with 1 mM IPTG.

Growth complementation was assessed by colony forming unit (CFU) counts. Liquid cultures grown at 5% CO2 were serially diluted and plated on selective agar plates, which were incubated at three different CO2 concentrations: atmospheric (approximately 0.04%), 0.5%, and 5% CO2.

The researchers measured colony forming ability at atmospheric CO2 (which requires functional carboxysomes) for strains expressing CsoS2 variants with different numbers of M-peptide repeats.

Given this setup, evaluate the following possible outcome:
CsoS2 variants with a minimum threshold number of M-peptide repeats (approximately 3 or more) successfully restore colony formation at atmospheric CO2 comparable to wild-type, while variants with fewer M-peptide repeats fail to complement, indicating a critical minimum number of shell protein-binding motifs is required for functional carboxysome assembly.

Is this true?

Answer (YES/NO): NO